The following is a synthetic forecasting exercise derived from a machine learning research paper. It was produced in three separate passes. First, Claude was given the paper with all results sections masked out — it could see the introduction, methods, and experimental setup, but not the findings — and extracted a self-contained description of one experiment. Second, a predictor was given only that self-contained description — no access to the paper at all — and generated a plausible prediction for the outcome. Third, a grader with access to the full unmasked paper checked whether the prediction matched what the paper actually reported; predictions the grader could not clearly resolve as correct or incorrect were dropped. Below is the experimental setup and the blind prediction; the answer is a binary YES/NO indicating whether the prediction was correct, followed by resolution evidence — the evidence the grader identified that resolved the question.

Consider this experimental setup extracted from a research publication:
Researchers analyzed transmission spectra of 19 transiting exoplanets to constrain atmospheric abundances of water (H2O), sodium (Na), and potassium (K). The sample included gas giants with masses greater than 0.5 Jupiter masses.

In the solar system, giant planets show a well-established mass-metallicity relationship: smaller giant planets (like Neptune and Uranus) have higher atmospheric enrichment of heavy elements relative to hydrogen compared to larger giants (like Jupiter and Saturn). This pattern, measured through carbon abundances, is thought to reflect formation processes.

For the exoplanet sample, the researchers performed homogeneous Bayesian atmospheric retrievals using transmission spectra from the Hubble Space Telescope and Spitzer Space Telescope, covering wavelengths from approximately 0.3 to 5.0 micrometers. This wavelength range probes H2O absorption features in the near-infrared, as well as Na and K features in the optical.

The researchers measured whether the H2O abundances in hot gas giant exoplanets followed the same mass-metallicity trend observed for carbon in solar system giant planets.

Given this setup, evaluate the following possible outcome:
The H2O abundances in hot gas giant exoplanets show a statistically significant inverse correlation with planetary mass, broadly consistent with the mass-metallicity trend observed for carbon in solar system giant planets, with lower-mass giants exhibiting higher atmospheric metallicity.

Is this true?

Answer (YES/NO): NO